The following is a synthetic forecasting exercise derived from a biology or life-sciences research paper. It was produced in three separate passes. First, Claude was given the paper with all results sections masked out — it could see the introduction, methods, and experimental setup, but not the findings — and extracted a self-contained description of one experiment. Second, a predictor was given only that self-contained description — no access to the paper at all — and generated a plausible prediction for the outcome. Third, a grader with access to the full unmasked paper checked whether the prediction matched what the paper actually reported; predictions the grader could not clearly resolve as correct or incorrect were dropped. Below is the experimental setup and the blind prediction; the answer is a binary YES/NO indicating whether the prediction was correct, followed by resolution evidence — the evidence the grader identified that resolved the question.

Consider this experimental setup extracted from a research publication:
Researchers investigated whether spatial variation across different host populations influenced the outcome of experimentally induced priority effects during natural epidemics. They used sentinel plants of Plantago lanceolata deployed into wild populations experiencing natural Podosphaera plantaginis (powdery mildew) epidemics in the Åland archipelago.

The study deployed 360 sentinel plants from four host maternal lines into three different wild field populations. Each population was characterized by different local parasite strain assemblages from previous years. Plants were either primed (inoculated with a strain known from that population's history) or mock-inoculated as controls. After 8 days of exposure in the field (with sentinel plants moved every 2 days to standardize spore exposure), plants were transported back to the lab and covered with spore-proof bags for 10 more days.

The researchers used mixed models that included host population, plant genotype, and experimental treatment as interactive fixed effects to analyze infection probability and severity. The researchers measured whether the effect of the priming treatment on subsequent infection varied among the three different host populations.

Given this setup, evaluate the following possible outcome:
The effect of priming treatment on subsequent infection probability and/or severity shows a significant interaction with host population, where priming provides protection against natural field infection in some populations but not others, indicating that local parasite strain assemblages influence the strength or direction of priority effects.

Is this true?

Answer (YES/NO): NO